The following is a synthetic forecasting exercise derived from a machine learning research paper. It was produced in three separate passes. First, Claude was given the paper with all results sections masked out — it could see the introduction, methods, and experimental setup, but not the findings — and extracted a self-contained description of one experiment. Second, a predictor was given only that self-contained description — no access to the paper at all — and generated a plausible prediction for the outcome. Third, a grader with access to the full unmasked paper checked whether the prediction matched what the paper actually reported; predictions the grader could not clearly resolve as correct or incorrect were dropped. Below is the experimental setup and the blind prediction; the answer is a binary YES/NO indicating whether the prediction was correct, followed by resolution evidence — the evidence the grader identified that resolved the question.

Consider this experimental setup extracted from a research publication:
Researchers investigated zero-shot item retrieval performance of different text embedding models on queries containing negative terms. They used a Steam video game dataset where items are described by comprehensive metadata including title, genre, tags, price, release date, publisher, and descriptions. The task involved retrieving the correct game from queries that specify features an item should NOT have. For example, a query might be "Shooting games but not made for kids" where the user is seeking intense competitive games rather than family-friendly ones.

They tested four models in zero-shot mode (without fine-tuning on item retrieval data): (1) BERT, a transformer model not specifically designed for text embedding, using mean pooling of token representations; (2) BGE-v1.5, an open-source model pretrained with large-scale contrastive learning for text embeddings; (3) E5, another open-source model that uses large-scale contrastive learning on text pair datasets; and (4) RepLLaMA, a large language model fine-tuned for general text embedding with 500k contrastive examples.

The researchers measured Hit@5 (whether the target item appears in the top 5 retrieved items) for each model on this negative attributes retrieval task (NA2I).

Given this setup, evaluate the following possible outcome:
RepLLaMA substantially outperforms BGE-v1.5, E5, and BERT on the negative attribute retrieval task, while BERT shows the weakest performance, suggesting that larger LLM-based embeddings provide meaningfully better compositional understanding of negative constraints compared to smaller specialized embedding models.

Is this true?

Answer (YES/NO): NO